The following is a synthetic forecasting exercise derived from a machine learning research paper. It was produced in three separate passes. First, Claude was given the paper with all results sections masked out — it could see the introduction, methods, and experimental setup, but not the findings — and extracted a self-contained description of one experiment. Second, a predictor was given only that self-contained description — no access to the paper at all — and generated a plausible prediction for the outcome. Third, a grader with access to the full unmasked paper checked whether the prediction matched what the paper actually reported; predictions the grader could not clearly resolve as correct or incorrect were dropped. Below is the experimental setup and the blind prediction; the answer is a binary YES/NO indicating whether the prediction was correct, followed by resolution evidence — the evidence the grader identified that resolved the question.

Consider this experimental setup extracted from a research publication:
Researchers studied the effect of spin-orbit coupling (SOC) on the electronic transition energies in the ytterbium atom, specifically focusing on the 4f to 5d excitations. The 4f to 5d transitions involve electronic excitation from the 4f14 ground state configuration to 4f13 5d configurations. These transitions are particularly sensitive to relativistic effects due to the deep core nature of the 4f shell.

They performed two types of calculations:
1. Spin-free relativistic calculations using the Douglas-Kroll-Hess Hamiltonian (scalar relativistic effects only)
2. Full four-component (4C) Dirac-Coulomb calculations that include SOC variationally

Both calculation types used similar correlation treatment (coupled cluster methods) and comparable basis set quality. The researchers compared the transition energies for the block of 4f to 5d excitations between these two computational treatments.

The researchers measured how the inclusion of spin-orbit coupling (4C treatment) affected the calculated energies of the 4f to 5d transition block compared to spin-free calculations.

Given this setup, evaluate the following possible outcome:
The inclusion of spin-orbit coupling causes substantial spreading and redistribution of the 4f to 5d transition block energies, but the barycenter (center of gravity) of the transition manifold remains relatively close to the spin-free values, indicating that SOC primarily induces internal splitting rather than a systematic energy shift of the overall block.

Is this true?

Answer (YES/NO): NO